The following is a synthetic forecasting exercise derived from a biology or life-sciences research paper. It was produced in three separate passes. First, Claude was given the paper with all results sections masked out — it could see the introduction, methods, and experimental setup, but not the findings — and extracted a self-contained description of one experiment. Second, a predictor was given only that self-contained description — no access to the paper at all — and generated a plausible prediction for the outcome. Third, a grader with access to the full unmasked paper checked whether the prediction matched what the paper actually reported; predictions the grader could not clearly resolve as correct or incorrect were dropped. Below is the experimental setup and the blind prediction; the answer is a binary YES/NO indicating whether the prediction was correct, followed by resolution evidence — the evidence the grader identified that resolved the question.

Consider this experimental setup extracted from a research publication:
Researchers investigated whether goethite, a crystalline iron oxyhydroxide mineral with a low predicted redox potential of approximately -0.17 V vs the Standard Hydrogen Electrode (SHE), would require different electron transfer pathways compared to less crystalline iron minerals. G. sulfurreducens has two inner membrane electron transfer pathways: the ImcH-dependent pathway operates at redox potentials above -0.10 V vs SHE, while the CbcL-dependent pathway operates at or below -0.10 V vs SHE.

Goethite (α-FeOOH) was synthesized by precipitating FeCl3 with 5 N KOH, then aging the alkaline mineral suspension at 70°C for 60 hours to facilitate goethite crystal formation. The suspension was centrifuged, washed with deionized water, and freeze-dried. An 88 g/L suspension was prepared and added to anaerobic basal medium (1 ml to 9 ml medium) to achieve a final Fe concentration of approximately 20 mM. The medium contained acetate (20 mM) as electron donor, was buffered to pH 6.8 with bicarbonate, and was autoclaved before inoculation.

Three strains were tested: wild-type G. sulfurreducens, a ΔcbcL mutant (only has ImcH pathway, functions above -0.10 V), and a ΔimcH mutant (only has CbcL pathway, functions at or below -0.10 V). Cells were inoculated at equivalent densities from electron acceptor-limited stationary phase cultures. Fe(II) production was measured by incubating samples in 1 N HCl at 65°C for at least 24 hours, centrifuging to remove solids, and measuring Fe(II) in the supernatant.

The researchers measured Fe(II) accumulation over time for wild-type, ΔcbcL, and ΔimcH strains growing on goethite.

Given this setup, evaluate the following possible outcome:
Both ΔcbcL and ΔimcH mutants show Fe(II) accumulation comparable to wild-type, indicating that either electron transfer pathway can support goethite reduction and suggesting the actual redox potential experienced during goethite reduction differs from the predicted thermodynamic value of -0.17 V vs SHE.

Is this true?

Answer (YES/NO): NO